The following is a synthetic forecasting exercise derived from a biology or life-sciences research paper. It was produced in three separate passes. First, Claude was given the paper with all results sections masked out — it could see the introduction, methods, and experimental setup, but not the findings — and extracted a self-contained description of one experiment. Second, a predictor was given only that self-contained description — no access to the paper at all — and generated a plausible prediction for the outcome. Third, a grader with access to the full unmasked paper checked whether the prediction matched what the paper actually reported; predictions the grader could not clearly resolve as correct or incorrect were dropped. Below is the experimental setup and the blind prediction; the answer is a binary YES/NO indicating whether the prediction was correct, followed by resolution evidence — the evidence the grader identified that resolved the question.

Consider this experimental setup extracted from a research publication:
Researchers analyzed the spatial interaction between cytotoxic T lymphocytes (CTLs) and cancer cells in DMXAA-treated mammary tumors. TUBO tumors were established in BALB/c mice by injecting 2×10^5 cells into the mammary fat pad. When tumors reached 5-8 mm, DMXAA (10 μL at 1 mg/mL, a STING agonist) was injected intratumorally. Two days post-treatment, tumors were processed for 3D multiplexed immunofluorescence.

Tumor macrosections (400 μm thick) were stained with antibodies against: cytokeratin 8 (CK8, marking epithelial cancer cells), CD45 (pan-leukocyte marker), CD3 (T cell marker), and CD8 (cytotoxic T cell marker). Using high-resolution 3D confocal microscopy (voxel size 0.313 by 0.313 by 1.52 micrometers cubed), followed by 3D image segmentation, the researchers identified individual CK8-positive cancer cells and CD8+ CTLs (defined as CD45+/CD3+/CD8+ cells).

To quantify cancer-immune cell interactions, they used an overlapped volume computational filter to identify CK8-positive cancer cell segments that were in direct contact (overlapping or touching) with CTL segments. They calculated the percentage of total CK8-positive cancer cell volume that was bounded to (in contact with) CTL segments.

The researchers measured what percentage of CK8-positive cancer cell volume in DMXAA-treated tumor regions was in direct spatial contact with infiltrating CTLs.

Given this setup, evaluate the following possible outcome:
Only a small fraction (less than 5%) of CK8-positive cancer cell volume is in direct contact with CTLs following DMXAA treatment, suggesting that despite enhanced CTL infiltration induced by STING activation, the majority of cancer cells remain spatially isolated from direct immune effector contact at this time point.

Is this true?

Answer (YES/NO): NO